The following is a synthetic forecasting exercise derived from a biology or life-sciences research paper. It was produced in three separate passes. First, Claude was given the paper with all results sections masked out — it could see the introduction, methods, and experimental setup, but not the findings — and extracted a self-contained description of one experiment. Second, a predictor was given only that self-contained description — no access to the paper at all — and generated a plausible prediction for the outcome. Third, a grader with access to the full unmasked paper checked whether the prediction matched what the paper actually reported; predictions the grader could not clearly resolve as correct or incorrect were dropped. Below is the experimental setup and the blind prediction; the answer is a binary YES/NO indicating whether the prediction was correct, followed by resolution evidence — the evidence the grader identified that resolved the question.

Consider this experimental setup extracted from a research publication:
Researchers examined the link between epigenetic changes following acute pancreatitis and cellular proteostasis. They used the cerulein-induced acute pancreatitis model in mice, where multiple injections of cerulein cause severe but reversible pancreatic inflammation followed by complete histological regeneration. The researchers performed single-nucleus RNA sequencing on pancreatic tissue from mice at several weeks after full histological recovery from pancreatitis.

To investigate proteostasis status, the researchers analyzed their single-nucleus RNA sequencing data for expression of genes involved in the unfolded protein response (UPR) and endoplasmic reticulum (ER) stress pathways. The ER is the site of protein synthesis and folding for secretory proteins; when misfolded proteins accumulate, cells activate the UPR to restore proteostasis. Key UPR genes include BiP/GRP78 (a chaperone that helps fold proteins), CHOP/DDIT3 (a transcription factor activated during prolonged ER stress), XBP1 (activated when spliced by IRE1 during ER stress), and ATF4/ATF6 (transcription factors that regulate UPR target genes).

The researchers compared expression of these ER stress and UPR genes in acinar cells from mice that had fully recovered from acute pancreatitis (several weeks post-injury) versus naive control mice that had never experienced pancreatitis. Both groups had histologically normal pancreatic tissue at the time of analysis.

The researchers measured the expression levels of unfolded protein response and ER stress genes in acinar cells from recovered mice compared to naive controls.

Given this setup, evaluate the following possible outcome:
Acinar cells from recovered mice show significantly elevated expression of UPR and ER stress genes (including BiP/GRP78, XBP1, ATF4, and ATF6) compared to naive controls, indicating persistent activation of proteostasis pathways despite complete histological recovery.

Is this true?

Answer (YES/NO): YES